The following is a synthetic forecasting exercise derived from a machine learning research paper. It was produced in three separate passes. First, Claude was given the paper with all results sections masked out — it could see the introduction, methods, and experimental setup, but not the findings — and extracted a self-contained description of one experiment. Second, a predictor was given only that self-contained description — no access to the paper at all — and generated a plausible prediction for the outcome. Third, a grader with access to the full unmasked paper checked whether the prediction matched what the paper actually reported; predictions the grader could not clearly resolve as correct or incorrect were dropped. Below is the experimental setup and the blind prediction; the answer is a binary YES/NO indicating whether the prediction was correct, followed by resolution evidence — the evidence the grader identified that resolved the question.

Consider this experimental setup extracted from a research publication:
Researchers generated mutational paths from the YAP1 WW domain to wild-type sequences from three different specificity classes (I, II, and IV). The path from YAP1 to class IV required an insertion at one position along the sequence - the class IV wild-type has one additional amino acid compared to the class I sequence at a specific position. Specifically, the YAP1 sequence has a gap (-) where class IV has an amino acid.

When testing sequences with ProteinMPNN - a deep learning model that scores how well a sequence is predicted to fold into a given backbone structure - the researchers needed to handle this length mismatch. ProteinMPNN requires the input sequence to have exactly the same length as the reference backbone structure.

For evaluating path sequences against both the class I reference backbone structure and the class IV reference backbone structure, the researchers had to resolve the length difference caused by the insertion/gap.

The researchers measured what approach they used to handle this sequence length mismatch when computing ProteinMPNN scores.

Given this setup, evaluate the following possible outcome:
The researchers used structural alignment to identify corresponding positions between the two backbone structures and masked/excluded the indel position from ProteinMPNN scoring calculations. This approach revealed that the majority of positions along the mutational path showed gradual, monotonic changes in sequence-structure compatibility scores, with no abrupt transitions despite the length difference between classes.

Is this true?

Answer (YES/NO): NO